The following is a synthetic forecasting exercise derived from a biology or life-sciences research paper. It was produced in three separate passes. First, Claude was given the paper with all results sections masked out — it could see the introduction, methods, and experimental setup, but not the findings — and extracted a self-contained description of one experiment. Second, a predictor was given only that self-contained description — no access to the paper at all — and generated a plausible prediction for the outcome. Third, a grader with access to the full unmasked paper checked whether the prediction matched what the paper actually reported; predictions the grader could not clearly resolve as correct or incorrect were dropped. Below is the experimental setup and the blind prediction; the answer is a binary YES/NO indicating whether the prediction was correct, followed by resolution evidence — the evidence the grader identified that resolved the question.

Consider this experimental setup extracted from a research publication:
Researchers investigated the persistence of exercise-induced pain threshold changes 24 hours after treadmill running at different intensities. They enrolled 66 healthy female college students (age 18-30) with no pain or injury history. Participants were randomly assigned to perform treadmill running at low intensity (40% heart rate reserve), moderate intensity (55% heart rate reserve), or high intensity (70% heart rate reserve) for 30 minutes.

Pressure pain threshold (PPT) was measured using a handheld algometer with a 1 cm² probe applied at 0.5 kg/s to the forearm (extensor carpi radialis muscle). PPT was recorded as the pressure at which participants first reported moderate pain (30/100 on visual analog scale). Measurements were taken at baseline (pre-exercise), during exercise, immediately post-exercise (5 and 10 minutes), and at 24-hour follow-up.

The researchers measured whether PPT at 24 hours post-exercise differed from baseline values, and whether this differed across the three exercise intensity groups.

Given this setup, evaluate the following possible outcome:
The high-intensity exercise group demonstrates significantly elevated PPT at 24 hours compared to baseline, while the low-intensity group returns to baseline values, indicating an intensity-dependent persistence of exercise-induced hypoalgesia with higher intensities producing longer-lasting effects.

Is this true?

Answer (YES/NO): NO